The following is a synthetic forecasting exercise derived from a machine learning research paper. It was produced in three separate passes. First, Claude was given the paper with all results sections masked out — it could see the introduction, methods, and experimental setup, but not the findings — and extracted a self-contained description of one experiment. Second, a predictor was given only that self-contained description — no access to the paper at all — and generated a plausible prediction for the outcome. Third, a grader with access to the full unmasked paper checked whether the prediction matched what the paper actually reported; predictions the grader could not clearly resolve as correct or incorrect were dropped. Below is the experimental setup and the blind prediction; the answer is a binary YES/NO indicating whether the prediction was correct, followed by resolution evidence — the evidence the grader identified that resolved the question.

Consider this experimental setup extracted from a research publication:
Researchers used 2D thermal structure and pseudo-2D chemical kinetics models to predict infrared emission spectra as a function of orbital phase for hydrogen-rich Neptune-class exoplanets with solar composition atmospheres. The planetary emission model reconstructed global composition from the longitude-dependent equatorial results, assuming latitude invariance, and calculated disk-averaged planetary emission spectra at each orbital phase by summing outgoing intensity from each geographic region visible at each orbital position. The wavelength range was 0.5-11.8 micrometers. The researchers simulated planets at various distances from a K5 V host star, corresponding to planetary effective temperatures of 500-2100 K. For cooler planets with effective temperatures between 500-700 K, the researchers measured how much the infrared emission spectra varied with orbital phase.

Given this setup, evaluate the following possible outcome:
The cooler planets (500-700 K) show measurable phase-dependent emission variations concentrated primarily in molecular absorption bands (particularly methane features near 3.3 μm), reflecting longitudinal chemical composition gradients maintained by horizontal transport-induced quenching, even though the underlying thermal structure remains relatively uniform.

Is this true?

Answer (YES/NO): NO